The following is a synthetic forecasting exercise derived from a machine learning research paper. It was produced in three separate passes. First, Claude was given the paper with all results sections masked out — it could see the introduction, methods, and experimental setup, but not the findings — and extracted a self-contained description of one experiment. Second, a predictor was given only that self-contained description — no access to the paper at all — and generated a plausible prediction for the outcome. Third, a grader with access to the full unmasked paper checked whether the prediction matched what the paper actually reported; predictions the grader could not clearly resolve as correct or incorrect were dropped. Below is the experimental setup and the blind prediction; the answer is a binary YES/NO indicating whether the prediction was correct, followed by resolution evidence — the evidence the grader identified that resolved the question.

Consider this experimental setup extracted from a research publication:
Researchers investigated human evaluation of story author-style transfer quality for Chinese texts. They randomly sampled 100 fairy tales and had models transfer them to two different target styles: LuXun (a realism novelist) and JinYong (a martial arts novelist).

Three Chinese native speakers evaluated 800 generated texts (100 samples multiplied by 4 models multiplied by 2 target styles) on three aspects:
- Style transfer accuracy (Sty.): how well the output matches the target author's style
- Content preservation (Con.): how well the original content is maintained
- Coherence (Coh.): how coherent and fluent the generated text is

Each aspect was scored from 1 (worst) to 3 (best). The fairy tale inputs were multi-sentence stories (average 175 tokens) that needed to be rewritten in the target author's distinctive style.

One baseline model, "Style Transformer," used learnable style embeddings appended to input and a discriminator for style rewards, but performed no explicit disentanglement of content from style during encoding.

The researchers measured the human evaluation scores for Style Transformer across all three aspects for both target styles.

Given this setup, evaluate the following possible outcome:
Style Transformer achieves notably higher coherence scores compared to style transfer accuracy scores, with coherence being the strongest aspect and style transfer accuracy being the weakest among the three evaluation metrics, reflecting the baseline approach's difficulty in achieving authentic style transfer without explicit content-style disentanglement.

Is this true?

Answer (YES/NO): NO